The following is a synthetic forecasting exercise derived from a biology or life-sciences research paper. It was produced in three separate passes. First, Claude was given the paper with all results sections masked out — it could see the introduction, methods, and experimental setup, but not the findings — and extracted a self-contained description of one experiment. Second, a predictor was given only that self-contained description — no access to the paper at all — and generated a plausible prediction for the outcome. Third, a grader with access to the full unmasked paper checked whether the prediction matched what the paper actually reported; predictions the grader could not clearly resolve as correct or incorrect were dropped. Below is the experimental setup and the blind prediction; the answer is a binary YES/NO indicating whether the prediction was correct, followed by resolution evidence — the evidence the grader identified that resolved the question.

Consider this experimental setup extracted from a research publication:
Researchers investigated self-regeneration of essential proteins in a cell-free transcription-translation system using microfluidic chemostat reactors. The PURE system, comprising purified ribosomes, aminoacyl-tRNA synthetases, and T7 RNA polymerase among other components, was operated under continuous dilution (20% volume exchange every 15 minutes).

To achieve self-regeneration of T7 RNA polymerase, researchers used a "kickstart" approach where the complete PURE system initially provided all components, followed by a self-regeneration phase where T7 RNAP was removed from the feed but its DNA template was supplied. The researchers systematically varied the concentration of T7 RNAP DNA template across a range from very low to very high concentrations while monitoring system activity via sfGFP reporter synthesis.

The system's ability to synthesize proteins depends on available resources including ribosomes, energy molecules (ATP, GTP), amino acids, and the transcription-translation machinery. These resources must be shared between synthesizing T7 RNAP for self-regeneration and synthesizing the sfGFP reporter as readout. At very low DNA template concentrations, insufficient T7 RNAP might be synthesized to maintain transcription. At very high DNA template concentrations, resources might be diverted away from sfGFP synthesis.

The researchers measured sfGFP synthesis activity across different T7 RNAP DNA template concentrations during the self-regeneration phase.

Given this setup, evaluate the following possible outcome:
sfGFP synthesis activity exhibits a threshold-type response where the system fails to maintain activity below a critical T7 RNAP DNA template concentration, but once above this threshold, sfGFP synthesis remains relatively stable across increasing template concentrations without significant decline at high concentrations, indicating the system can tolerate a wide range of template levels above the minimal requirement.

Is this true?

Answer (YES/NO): NO